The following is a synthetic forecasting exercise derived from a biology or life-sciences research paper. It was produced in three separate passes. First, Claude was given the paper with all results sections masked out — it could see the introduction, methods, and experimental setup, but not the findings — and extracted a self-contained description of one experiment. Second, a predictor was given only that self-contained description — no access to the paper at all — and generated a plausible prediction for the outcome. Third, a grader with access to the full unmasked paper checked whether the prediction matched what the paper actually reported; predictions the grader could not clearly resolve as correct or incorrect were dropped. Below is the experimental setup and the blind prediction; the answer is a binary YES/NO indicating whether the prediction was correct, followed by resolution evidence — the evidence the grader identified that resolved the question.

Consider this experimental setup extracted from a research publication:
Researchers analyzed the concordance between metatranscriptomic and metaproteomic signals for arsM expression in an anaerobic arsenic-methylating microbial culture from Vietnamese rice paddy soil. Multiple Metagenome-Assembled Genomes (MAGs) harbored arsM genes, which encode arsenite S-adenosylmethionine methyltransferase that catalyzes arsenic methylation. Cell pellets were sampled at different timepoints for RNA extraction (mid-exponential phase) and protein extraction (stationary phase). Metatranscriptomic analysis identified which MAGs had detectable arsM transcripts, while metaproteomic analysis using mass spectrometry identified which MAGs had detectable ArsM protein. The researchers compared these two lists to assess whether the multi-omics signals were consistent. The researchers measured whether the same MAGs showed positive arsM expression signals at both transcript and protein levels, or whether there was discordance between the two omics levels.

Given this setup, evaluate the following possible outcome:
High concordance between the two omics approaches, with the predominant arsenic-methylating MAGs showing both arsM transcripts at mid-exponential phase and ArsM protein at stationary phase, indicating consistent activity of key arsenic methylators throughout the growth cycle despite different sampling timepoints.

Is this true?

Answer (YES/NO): NO